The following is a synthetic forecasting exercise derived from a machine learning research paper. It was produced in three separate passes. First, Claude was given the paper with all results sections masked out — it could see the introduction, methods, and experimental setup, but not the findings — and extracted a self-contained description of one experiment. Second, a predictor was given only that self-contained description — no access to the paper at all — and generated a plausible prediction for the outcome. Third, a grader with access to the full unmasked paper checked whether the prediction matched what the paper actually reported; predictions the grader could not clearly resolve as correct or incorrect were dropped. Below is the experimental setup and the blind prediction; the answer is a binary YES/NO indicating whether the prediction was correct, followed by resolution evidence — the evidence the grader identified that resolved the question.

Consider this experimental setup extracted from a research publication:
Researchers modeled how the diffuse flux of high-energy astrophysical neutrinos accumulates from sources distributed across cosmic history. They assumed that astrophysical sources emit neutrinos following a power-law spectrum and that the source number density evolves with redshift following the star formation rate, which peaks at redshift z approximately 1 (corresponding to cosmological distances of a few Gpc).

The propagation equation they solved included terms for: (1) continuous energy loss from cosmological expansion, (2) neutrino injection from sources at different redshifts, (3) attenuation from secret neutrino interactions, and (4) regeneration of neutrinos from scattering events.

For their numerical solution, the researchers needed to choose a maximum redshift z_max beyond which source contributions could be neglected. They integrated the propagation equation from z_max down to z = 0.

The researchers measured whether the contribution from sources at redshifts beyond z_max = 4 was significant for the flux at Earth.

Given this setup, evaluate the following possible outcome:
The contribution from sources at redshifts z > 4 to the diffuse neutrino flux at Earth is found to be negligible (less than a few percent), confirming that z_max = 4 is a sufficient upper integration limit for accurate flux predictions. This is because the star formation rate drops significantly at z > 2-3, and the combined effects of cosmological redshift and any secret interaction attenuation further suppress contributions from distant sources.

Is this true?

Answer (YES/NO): YES